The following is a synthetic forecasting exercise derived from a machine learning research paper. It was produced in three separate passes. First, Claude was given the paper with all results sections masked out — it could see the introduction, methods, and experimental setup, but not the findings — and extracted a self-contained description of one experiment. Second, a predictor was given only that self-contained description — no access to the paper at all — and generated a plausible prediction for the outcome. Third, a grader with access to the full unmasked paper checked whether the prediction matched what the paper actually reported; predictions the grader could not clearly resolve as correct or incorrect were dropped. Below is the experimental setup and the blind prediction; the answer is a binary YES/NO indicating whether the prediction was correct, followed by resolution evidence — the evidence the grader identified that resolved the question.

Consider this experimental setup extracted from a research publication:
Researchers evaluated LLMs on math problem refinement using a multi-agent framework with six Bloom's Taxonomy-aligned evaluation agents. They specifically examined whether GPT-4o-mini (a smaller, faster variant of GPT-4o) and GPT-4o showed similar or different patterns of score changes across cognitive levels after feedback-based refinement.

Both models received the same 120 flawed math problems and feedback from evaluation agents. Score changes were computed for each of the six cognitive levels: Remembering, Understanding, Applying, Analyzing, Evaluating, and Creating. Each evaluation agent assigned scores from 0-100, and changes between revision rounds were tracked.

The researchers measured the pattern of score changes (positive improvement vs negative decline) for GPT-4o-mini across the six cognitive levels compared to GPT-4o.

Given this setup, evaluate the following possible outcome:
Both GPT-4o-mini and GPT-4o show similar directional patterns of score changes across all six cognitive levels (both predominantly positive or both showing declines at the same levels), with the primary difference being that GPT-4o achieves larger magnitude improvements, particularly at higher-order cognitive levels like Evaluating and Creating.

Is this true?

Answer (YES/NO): NO